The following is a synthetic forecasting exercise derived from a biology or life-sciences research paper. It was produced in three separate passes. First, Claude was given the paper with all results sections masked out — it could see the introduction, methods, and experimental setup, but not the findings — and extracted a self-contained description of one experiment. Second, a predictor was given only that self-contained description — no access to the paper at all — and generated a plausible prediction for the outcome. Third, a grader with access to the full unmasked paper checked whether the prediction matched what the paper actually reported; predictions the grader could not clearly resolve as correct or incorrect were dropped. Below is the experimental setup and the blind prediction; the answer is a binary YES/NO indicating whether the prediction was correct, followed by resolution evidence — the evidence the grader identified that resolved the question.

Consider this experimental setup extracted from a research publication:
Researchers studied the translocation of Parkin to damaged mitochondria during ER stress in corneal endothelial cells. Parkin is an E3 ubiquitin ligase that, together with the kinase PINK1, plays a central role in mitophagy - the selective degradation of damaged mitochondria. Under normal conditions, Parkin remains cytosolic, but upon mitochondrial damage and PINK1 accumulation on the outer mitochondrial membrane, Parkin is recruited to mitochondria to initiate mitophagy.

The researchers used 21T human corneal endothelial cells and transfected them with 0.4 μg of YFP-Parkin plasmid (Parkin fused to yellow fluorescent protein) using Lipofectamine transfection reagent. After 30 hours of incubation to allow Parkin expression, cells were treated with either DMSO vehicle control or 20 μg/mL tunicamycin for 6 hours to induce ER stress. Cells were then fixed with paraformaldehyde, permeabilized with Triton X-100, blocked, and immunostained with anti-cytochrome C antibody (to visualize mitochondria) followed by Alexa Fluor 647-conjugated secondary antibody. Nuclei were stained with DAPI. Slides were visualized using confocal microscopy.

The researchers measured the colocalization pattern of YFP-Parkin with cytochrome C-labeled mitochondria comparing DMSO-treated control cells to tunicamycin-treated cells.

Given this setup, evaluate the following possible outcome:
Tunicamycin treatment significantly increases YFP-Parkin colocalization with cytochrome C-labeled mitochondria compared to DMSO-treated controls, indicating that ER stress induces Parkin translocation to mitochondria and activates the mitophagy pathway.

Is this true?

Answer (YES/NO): YES